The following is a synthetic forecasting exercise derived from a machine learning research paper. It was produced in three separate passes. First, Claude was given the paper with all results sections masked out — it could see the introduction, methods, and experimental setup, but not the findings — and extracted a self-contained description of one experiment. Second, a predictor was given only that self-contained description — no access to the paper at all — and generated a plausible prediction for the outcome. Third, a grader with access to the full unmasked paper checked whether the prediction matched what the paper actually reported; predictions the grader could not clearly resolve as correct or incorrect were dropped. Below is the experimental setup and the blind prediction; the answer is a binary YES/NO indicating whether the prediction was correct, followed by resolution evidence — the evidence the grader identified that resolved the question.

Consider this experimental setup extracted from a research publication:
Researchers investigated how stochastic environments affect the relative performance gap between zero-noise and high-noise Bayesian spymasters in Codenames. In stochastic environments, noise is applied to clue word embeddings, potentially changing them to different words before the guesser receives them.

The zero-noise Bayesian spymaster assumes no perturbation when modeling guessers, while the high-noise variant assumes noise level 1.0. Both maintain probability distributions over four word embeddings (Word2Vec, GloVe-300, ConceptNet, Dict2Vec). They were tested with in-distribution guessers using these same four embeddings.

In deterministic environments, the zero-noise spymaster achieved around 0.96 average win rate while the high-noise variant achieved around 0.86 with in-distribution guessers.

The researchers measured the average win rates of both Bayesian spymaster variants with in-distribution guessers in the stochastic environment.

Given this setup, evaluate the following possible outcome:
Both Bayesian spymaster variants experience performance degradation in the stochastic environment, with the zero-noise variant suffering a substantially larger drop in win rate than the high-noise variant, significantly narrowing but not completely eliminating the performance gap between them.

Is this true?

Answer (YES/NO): NO